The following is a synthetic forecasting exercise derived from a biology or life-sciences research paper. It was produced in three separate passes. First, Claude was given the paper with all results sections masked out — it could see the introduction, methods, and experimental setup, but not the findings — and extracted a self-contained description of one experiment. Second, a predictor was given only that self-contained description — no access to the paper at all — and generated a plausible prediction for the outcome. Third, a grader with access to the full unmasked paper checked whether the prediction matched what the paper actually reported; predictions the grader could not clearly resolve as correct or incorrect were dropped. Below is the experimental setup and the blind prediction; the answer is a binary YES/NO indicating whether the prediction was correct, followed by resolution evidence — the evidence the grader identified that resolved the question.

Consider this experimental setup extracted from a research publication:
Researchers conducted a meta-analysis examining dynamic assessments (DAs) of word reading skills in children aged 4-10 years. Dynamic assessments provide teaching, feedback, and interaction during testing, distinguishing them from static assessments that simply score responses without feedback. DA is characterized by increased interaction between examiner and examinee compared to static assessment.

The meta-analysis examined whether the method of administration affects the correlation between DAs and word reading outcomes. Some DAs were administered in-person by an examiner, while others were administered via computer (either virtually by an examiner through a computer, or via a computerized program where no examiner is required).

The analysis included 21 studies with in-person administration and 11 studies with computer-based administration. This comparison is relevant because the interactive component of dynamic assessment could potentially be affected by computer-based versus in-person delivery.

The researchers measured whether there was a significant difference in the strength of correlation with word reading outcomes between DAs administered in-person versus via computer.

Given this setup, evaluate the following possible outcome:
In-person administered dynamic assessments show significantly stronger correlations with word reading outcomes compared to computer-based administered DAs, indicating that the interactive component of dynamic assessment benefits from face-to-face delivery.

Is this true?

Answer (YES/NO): NO